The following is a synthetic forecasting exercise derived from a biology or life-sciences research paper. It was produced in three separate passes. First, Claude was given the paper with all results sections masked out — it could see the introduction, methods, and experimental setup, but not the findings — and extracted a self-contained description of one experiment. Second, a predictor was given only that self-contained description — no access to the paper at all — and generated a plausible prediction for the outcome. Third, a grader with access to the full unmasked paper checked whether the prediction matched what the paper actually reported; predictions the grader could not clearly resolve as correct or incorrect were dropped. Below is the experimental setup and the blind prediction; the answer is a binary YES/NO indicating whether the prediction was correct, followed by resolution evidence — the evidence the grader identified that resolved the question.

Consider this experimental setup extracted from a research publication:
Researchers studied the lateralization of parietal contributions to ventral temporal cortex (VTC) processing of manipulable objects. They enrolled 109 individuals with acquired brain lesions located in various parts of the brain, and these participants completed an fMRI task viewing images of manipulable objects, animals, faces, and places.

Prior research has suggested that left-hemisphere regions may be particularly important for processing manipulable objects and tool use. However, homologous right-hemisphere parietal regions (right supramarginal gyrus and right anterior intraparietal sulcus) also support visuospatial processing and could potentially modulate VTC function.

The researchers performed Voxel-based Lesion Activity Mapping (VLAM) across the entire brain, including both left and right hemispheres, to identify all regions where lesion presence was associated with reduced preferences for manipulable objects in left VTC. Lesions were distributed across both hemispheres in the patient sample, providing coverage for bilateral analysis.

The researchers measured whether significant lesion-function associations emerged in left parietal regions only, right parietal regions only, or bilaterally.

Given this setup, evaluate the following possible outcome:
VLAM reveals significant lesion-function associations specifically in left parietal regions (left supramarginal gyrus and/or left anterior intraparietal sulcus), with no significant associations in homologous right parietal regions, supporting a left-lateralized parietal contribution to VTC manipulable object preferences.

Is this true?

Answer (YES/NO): YES